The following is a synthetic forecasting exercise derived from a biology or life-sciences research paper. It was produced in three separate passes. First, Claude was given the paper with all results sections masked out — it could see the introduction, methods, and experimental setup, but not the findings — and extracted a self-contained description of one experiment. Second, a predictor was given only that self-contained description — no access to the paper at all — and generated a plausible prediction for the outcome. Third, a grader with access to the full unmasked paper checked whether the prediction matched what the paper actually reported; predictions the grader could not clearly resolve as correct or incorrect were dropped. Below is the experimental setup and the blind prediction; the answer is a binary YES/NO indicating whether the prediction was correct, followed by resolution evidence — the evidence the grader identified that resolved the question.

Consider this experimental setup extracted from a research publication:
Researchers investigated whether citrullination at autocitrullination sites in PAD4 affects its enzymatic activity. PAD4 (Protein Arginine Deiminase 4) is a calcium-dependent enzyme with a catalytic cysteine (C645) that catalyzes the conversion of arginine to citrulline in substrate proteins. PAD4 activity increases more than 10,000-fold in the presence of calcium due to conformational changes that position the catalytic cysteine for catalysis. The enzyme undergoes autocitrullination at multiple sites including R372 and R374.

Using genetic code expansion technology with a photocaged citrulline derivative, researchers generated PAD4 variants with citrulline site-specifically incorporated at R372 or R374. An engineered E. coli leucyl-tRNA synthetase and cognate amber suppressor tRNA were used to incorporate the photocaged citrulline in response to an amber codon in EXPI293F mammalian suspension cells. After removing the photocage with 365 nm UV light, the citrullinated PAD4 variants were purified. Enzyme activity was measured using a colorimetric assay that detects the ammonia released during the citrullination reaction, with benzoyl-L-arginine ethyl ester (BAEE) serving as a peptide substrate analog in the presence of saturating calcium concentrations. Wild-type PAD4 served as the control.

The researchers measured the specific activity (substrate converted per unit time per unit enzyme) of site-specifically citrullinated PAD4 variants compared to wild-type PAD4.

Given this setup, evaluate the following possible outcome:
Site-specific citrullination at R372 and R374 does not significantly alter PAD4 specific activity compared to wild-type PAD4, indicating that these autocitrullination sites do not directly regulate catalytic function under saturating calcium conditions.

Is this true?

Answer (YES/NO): NO